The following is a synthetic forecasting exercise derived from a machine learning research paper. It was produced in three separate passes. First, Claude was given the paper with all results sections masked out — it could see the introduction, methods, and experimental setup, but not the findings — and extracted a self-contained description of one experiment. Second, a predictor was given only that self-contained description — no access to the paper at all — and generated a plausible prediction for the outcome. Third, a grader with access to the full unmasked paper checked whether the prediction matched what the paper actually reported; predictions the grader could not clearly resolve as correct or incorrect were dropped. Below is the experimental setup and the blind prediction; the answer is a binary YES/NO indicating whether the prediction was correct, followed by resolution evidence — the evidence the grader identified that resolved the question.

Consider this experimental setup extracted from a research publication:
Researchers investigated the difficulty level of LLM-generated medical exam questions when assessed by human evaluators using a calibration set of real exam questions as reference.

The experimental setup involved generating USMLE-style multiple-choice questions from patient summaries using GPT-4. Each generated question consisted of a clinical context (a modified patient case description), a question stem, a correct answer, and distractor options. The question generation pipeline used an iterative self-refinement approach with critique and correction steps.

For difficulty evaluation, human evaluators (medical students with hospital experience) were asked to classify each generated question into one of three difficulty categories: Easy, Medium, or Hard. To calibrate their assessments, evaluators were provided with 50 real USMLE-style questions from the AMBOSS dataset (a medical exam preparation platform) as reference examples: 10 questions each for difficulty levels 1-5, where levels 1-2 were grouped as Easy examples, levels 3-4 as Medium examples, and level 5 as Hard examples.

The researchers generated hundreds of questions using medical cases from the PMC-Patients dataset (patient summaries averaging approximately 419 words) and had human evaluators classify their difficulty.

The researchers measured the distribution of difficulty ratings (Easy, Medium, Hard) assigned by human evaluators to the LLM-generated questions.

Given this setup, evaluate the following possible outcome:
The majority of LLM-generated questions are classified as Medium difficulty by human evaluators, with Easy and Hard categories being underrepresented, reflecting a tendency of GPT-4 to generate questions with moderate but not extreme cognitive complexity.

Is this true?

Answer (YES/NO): NO